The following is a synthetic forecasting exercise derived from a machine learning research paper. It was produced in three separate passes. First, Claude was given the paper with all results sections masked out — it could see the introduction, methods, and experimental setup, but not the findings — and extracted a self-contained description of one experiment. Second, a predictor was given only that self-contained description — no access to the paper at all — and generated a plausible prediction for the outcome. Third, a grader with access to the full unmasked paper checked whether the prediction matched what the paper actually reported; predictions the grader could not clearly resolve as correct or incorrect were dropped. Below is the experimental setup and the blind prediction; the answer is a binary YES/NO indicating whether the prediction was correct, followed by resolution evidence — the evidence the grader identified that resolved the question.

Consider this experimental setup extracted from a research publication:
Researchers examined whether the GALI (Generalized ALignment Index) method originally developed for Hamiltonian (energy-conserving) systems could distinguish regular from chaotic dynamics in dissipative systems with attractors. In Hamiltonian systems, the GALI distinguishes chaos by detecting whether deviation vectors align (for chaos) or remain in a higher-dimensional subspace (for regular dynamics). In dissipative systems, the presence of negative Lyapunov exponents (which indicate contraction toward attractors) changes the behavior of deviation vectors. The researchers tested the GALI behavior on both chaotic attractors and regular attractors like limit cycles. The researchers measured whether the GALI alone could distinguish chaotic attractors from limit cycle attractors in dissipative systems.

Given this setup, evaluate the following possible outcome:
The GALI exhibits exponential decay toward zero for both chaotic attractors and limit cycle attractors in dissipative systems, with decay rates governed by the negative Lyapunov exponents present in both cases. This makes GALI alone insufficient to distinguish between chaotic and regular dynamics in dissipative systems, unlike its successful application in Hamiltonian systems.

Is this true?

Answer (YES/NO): NO